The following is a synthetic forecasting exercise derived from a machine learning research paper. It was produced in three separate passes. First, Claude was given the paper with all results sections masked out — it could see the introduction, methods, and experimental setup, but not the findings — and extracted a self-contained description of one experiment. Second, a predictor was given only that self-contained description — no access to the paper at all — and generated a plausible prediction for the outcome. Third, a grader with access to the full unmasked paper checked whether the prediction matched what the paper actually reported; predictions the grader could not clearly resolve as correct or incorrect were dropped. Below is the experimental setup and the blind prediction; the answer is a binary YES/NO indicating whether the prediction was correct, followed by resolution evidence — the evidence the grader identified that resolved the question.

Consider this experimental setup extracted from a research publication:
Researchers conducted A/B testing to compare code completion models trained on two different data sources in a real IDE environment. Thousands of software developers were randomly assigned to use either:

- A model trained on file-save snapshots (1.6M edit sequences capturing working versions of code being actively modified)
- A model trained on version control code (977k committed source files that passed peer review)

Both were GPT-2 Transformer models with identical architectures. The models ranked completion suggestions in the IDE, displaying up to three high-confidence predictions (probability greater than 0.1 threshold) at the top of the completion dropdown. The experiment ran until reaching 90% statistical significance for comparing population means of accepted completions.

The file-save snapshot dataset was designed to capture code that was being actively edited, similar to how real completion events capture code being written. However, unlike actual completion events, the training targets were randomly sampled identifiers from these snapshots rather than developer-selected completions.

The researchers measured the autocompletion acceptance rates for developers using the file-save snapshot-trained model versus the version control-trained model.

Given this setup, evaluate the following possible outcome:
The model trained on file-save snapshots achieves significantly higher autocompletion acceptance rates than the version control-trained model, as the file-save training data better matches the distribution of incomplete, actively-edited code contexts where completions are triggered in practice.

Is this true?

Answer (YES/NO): NO